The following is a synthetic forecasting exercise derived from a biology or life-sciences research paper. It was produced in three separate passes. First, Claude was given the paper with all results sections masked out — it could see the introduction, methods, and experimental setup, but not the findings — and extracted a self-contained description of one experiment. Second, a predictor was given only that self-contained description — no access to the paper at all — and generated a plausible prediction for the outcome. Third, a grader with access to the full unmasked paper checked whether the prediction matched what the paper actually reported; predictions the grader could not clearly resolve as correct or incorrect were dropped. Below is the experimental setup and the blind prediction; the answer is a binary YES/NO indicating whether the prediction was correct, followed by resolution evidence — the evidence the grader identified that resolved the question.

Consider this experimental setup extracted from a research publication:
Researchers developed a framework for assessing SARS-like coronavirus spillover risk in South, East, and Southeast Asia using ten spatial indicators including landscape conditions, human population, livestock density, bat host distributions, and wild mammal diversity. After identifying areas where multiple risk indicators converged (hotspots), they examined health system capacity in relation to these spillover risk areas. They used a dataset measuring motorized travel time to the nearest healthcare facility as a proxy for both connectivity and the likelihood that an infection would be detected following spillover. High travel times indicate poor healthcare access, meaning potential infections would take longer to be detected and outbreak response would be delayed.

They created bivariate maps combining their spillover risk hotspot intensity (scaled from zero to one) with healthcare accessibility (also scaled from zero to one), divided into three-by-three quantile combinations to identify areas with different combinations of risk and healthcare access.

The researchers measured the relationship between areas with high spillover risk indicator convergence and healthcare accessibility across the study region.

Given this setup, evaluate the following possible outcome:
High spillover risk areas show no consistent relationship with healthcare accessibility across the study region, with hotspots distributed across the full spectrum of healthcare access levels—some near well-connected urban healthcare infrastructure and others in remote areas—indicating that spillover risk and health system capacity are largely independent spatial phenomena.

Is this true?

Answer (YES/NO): NO